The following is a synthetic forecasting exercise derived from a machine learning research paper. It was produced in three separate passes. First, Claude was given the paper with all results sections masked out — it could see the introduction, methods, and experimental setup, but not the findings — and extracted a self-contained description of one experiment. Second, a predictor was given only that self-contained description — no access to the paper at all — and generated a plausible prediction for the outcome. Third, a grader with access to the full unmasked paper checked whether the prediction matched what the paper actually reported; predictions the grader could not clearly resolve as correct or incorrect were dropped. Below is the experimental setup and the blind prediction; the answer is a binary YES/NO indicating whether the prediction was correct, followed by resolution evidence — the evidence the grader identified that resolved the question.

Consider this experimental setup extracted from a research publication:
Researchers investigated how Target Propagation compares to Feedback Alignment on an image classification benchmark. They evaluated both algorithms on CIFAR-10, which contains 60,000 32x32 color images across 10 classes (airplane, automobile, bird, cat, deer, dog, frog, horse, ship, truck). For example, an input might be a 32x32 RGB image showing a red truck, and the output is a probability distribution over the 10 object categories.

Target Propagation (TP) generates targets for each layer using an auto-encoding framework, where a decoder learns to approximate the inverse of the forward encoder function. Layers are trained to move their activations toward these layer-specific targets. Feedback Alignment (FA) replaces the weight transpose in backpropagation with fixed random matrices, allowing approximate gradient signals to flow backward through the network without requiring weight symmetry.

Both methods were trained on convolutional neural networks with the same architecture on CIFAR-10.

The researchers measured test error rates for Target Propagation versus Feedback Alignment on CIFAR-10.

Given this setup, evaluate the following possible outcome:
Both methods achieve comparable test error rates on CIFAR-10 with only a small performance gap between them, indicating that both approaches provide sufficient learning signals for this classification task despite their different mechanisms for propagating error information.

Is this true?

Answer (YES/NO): YES